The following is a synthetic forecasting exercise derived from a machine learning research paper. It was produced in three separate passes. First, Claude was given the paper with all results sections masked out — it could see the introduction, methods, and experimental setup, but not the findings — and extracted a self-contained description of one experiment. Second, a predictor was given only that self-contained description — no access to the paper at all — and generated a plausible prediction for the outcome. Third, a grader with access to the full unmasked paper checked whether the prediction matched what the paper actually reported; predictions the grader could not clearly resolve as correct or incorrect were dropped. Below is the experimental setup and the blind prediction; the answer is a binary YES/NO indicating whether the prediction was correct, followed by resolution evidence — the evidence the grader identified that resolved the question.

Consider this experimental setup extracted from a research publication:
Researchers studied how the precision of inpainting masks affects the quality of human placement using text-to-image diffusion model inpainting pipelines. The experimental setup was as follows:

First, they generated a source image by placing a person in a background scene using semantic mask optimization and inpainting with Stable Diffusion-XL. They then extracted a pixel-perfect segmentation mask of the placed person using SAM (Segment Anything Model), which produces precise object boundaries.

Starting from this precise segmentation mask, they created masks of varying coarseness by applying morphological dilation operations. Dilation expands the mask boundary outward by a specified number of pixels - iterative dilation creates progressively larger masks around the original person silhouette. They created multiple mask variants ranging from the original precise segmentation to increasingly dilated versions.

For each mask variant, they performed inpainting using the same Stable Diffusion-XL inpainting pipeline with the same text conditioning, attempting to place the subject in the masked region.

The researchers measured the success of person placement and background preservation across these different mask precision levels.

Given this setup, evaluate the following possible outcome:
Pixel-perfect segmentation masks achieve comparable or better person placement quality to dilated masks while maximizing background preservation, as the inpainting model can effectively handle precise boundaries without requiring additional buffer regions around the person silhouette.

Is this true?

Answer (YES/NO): NO